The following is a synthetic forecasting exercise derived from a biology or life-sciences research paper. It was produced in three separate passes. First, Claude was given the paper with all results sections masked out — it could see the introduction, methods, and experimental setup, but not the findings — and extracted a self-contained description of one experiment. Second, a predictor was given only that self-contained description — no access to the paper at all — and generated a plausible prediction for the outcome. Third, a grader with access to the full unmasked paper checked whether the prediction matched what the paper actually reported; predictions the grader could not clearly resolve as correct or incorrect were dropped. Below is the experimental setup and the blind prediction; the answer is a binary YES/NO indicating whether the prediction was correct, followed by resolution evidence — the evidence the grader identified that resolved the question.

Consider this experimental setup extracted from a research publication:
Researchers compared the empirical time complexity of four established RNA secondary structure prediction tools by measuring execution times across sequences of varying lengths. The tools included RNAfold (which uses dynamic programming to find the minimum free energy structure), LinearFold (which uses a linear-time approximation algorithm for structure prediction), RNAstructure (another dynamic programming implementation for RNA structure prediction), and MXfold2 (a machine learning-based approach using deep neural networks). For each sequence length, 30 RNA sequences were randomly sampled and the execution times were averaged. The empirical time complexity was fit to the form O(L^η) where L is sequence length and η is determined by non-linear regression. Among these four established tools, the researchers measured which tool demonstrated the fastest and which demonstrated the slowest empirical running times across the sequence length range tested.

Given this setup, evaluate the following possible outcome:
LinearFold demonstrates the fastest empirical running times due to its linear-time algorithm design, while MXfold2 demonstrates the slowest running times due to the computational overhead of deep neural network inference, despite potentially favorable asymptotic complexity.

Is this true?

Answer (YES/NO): NO